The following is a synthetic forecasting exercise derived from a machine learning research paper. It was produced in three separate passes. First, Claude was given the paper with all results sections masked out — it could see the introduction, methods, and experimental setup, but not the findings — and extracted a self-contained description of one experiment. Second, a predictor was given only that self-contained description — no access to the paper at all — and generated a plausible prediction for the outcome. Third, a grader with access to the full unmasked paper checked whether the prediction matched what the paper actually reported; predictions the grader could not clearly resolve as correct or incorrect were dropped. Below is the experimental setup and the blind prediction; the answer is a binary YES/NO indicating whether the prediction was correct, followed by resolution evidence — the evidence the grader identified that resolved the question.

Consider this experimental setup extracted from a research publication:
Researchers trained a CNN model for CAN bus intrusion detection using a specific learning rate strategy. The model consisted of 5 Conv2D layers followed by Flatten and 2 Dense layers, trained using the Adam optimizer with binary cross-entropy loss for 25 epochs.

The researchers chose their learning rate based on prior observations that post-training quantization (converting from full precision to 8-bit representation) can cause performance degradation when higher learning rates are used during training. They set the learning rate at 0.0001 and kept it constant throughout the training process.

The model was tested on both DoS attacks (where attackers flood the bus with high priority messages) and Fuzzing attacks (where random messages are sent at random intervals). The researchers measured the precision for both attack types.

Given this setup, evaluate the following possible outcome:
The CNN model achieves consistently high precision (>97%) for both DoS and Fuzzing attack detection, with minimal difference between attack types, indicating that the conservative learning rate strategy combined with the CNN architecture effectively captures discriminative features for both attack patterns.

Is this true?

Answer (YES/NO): YES